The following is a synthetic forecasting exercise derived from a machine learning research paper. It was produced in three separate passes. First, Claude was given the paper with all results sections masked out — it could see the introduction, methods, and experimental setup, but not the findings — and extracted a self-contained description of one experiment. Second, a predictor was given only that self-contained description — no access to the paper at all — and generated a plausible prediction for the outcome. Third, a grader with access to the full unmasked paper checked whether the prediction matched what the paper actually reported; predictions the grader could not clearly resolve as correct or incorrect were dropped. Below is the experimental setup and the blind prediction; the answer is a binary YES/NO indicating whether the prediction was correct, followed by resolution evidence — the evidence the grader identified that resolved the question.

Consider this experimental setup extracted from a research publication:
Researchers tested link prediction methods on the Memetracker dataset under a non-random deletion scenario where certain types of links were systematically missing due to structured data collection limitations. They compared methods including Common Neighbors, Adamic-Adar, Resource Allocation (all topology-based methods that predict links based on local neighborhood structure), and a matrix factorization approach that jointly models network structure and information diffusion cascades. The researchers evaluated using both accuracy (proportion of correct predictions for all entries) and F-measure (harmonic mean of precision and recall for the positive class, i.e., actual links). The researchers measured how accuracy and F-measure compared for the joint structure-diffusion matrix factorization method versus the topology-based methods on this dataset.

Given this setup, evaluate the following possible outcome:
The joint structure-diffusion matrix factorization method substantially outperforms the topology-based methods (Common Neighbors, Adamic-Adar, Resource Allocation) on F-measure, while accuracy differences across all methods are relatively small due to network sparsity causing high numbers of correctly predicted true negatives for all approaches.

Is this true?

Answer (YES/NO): NO